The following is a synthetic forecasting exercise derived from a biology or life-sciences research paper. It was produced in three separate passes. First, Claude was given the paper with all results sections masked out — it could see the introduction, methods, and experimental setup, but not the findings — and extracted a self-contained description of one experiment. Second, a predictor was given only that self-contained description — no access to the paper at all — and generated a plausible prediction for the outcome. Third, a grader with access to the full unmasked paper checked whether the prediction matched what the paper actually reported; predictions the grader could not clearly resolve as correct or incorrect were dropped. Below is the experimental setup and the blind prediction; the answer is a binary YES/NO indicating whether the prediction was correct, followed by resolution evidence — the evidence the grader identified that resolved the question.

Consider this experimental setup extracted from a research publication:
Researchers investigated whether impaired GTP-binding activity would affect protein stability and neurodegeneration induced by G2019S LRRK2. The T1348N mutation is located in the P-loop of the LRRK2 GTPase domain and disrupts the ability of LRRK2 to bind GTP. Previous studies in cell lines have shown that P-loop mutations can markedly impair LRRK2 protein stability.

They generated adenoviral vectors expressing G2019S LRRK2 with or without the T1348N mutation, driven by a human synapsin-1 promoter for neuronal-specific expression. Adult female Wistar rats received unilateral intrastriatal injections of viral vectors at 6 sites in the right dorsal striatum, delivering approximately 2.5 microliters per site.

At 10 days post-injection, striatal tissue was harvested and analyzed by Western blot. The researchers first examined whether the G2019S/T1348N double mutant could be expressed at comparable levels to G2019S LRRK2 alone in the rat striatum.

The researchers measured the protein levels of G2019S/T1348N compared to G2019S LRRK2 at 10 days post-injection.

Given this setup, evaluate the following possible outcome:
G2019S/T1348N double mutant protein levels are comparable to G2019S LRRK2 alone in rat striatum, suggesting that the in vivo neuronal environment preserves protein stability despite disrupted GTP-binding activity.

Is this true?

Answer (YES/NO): NO